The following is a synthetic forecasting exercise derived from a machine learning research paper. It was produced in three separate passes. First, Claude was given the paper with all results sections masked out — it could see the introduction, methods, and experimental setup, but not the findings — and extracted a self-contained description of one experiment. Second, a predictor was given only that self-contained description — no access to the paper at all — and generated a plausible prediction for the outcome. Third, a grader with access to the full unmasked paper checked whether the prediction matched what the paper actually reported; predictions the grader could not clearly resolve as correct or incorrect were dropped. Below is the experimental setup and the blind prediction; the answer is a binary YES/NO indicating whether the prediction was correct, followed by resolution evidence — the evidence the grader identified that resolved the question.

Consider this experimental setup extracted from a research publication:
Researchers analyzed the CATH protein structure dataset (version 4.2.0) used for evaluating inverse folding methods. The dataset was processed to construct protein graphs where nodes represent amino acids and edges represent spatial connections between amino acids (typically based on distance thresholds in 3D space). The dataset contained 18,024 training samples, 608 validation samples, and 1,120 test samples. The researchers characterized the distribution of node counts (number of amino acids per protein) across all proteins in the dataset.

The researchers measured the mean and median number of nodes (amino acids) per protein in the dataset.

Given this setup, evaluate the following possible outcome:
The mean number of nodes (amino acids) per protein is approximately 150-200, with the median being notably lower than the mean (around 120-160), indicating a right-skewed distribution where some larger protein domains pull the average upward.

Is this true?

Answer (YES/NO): NO